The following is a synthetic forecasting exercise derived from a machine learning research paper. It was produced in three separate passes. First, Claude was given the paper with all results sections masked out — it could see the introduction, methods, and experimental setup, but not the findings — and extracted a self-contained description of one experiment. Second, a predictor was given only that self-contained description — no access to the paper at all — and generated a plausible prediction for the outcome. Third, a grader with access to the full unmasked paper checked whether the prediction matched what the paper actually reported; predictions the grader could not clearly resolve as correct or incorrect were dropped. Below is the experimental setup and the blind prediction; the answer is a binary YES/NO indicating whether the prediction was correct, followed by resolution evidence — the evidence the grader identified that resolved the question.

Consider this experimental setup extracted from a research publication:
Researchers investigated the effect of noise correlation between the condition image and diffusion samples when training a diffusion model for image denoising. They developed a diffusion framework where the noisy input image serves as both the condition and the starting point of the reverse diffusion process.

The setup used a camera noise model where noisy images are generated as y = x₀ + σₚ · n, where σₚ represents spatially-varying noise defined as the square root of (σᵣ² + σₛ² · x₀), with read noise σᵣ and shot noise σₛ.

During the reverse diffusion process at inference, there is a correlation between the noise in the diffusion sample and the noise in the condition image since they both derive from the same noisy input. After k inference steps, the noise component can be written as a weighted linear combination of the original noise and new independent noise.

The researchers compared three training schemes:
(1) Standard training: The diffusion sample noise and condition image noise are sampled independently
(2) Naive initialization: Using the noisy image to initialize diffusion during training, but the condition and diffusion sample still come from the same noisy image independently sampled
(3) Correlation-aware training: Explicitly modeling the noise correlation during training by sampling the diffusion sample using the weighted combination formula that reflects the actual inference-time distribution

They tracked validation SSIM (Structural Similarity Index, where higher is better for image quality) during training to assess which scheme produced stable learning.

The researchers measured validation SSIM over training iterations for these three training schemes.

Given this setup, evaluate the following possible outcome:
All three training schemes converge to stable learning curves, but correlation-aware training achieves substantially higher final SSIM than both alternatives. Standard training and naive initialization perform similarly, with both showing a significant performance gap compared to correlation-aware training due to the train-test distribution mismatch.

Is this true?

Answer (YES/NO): NO